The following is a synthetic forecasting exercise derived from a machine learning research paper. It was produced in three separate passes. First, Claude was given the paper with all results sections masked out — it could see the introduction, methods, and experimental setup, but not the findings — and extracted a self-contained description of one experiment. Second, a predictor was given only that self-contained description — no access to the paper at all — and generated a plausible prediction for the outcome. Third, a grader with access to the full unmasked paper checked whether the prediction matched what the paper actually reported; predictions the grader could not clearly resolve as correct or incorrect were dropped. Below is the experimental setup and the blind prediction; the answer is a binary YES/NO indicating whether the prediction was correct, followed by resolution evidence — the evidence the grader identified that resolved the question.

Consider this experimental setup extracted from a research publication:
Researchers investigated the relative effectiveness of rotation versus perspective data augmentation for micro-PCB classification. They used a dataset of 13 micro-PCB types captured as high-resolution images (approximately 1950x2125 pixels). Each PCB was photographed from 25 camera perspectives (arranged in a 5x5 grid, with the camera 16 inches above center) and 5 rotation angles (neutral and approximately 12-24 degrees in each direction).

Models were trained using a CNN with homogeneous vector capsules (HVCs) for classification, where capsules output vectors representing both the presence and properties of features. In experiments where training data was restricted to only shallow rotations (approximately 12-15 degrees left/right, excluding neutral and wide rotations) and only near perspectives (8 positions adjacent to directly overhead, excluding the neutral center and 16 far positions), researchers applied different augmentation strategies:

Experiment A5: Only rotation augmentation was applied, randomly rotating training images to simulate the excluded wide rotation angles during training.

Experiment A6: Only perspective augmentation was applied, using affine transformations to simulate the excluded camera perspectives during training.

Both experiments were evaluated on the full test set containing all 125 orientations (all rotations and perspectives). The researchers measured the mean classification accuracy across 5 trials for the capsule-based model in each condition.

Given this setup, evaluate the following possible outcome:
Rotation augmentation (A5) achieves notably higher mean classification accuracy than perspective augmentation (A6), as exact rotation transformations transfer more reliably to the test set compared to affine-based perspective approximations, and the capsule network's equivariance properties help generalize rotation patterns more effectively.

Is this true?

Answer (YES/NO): YES